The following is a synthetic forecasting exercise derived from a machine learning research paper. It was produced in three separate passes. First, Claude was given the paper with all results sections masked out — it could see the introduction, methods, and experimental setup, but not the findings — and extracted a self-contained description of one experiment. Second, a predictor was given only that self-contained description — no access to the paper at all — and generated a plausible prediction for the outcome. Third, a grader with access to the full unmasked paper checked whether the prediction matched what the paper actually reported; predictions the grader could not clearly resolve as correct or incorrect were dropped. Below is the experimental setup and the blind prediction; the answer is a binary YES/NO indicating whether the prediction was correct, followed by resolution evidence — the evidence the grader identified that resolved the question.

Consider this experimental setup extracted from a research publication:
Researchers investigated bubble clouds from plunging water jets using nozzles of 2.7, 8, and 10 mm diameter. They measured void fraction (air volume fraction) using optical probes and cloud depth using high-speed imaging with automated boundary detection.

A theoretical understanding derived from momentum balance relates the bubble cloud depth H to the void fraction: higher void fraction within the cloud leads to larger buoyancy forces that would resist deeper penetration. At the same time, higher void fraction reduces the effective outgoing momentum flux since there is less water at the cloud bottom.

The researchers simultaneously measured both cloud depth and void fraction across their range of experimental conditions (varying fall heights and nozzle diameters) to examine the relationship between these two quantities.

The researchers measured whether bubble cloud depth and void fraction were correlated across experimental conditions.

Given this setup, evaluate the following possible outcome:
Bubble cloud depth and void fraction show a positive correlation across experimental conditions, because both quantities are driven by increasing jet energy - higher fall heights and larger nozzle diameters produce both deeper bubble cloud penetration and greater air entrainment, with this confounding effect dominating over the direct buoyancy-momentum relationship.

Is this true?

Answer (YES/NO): NO